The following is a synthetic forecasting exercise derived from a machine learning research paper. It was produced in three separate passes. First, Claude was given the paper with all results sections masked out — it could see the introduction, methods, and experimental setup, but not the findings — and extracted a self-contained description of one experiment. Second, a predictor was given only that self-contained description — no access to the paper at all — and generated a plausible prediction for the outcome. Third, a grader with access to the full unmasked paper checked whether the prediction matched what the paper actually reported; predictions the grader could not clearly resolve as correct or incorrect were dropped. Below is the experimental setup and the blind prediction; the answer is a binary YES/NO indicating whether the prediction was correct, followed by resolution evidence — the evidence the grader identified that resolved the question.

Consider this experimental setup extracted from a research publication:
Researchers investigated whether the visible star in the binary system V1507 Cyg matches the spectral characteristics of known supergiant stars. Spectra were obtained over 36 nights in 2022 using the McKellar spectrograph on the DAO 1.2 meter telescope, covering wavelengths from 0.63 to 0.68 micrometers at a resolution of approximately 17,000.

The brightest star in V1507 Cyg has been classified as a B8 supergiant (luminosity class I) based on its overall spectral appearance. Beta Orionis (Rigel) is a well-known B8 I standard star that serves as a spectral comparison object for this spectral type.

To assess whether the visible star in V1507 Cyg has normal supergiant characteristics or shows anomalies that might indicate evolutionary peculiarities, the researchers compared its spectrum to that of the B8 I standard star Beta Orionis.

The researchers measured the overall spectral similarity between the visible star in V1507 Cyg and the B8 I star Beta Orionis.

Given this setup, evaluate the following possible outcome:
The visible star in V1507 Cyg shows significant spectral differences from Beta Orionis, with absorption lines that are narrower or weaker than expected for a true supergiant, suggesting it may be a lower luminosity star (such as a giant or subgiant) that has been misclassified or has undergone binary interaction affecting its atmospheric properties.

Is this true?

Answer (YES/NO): NO